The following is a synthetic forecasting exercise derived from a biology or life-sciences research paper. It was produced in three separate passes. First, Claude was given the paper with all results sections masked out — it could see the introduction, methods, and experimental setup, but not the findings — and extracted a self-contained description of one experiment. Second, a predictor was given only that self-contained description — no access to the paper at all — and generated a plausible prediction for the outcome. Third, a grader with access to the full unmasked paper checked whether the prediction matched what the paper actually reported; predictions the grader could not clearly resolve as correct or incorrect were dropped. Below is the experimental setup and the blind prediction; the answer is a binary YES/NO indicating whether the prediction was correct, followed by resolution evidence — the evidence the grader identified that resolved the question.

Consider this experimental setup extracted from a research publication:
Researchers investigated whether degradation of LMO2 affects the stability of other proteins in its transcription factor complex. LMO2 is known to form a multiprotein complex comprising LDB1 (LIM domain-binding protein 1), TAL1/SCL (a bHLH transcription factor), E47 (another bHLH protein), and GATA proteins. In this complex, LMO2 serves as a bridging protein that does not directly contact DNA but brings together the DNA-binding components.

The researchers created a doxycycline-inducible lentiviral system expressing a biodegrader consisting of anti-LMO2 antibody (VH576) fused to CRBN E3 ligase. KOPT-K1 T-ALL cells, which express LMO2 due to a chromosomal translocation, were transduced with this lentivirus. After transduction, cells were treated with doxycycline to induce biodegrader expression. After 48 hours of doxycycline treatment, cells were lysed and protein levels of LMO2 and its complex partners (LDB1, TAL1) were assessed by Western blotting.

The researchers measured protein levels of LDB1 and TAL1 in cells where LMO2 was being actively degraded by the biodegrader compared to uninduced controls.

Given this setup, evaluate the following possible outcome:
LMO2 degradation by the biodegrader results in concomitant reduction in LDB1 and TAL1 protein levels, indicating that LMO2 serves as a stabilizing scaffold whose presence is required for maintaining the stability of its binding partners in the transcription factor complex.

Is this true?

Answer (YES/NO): NO